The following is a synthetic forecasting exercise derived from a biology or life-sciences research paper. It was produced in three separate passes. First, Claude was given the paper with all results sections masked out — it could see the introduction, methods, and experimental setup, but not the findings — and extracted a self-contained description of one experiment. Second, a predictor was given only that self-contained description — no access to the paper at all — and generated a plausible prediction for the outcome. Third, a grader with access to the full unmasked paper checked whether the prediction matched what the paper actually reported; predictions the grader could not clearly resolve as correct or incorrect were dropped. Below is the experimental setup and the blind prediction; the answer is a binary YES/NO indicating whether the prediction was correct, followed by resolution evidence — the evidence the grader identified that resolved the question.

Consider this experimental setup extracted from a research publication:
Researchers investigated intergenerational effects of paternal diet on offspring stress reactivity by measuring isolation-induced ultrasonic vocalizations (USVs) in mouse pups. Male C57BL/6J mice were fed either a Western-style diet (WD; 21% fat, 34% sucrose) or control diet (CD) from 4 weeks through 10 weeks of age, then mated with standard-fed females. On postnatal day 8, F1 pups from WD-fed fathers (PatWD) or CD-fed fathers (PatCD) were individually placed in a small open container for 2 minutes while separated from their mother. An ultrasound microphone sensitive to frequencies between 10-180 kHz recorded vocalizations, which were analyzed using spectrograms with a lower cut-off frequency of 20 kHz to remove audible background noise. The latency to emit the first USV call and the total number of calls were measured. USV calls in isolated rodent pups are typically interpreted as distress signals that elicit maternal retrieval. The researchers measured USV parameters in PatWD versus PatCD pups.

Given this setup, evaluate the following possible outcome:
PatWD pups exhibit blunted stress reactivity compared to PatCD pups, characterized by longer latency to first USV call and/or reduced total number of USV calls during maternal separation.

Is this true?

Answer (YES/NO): YES